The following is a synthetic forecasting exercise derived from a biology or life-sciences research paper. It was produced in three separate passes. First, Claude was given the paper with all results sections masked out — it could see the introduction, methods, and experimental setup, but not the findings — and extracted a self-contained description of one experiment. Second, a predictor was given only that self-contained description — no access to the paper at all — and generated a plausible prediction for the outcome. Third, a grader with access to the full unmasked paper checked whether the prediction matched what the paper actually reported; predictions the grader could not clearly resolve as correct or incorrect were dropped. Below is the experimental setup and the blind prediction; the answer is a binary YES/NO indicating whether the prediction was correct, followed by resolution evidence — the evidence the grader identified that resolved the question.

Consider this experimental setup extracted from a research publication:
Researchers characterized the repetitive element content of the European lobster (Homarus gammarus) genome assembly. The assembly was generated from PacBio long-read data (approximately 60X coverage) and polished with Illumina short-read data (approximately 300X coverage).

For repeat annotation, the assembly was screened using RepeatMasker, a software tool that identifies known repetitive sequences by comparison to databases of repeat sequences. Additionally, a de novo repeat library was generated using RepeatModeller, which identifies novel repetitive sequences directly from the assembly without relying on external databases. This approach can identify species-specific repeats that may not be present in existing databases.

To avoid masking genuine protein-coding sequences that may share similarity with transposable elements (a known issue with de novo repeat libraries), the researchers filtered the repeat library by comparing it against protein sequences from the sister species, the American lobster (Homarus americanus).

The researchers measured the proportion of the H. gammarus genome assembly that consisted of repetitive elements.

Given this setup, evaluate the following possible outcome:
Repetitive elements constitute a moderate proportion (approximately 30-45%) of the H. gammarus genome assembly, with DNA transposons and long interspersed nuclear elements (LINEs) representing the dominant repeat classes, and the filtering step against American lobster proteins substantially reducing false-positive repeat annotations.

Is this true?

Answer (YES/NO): NO